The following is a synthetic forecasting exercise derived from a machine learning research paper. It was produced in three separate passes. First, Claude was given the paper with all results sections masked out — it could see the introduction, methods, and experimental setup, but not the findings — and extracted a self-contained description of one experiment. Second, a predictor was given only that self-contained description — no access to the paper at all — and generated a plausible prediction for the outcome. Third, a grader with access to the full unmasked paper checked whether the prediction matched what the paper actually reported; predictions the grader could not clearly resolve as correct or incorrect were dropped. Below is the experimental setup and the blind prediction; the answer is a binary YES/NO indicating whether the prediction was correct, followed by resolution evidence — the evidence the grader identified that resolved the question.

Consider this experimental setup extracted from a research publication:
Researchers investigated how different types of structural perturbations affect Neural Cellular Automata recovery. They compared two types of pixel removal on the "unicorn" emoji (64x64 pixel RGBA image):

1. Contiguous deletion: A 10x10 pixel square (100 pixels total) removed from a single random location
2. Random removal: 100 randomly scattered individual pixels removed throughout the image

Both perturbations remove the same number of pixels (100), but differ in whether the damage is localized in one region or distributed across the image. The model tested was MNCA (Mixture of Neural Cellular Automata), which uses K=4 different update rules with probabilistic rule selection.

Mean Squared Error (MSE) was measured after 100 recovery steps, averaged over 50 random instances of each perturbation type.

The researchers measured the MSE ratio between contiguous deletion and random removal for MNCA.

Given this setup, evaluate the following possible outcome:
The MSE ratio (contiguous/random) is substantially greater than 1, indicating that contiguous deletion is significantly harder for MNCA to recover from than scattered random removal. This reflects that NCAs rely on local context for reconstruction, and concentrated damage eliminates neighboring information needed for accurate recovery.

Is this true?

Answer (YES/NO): YES